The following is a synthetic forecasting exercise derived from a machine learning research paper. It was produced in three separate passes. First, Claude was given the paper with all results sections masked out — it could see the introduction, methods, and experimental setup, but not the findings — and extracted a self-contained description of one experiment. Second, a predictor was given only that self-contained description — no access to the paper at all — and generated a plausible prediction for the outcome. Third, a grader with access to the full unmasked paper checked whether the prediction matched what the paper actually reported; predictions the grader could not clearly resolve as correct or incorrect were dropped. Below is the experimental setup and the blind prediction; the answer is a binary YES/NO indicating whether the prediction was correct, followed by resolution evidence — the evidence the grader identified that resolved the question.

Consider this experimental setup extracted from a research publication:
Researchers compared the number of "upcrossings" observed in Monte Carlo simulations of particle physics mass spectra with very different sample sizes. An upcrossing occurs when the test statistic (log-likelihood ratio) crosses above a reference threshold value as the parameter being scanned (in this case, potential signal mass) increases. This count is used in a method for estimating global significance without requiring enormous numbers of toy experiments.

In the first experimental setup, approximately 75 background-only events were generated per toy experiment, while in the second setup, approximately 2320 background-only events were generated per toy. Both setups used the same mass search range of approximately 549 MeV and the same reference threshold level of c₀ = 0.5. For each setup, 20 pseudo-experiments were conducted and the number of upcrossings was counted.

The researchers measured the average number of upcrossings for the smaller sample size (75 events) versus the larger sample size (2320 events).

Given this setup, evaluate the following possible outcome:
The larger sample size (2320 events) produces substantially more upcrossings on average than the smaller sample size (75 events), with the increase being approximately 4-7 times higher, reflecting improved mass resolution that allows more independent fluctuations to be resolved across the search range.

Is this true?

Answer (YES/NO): NO